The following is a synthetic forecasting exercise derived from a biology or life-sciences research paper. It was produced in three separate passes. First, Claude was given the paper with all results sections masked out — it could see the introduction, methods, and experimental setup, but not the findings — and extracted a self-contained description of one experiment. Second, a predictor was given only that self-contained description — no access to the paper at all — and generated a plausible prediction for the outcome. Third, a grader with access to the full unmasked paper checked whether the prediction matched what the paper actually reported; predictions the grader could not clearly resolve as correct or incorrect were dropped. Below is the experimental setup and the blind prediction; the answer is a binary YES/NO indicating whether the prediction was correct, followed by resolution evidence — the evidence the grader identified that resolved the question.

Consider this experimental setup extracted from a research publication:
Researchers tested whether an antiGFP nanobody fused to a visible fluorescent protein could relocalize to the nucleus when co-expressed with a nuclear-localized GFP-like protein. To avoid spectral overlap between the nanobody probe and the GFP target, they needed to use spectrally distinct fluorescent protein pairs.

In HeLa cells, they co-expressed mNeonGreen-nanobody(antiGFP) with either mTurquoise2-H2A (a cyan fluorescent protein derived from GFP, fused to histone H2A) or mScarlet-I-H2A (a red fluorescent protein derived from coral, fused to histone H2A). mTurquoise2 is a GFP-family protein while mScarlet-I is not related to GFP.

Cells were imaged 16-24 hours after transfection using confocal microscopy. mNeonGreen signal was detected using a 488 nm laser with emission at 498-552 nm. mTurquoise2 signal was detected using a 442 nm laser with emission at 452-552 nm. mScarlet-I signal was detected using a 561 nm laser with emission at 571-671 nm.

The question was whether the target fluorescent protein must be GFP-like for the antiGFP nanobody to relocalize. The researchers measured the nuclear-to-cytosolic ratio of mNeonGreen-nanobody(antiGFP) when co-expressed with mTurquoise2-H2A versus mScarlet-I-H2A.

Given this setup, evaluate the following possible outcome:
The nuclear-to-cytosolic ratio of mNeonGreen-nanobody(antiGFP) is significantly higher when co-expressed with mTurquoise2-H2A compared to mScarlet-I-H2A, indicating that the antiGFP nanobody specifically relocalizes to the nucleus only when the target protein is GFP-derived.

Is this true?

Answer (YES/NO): YES